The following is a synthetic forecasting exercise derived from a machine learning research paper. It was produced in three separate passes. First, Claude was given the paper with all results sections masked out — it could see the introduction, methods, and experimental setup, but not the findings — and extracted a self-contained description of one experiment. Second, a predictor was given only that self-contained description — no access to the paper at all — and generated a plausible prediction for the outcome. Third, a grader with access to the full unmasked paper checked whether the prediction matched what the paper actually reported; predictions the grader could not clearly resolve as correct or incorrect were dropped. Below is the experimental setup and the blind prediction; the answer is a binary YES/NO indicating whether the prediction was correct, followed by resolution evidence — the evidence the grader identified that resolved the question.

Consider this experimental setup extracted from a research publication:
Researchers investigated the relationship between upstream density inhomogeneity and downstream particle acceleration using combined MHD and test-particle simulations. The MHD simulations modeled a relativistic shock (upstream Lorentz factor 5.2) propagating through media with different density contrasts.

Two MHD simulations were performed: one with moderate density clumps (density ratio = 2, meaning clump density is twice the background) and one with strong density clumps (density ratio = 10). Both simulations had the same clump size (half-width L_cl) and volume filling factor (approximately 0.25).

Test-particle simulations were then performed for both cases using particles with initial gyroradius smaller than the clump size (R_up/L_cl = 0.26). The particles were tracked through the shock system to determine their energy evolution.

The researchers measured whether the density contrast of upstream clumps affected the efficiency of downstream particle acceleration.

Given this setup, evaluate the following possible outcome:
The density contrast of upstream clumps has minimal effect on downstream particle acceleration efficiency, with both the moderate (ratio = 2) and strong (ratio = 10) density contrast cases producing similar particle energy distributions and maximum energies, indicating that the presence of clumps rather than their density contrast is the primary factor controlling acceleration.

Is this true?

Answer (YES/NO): NO